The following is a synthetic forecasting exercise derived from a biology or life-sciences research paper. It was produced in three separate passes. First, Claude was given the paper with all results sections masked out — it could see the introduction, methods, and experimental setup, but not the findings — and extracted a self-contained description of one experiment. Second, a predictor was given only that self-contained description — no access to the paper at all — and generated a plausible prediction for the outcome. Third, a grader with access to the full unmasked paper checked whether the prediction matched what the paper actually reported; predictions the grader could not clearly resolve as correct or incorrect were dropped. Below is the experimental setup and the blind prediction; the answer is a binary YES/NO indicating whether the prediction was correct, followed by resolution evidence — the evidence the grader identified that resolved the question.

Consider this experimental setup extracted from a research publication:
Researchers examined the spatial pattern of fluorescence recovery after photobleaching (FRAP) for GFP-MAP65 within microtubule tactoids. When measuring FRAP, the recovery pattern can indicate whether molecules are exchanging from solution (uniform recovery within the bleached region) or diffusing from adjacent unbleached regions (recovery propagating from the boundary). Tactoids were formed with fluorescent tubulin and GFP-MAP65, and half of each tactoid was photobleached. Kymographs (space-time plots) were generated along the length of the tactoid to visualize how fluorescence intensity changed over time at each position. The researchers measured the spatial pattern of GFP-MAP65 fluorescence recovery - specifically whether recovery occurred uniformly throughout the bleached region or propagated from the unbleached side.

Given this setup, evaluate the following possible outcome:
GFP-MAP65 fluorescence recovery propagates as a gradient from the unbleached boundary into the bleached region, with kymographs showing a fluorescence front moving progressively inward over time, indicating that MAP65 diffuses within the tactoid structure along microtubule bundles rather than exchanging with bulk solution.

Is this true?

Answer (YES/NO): NO